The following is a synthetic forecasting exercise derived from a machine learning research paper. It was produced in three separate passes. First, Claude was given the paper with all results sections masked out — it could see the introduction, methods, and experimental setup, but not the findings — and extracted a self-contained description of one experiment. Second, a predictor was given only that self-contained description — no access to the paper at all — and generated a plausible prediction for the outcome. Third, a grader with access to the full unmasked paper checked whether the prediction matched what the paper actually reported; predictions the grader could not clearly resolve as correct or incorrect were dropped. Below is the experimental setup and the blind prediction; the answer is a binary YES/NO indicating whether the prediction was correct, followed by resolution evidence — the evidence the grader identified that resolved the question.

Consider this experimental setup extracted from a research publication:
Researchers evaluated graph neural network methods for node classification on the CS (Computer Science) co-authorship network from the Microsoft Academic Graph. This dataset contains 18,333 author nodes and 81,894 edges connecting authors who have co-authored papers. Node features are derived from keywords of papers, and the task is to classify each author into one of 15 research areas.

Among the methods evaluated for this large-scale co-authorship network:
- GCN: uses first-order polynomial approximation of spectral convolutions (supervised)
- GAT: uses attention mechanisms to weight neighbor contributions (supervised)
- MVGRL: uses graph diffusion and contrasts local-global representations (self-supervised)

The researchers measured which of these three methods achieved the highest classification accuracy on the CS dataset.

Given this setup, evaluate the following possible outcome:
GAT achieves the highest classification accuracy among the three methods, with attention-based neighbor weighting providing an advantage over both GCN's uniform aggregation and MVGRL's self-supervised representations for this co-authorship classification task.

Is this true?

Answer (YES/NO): NO